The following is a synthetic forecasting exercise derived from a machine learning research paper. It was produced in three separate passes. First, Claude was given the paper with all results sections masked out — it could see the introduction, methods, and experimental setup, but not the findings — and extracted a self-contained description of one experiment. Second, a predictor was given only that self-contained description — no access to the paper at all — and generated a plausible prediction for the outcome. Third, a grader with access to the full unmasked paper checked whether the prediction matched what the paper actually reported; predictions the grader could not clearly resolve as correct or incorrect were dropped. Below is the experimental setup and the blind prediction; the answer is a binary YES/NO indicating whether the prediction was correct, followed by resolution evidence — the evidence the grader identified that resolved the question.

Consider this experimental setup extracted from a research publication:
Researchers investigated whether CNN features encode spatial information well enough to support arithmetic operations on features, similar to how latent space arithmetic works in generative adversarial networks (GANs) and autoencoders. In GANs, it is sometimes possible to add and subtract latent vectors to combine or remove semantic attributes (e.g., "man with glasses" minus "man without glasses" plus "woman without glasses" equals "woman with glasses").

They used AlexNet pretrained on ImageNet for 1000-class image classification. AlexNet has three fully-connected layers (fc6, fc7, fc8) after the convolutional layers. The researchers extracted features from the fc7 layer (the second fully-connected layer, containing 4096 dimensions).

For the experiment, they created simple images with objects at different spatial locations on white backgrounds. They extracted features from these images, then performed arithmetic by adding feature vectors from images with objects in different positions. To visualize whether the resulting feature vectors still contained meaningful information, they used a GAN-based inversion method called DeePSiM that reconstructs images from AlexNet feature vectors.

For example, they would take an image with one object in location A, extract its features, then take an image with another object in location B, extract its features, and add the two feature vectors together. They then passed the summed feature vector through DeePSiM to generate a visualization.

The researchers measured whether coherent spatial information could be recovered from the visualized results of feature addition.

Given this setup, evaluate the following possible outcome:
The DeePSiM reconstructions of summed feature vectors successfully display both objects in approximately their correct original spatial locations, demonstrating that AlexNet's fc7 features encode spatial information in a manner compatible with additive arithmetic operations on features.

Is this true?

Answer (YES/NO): YES